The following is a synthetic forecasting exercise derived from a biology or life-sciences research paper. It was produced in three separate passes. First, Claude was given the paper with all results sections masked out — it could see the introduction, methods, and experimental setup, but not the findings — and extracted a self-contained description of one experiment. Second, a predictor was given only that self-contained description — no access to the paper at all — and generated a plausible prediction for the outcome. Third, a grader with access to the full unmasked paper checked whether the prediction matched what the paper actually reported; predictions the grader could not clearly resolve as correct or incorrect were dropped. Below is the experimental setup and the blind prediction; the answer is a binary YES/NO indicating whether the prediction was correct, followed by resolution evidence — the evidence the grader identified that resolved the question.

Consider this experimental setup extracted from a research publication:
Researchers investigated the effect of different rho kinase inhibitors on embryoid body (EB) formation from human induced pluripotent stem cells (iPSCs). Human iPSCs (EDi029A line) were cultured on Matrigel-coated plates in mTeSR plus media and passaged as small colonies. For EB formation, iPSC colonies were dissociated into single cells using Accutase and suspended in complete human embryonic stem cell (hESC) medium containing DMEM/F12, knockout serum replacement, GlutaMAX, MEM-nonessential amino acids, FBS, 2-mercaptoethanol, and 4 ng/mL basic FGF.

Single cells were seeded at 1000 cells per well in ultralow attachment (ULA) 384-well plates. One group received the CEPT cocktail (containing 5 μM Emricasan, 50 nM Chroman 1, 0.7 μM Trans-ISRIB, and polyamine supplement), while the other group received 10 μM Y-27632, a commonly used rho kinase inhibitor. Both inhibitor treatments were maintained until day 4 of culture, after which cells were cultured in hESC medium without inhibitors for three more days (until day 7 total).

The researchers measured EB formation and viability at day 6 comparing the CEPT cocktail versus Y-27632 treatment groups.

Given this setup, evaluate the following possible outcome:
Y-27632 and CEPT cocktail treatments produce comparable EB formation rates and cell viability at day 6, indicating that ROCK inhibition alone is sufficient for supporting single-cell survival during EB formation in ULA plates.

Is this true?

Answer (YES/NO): NO